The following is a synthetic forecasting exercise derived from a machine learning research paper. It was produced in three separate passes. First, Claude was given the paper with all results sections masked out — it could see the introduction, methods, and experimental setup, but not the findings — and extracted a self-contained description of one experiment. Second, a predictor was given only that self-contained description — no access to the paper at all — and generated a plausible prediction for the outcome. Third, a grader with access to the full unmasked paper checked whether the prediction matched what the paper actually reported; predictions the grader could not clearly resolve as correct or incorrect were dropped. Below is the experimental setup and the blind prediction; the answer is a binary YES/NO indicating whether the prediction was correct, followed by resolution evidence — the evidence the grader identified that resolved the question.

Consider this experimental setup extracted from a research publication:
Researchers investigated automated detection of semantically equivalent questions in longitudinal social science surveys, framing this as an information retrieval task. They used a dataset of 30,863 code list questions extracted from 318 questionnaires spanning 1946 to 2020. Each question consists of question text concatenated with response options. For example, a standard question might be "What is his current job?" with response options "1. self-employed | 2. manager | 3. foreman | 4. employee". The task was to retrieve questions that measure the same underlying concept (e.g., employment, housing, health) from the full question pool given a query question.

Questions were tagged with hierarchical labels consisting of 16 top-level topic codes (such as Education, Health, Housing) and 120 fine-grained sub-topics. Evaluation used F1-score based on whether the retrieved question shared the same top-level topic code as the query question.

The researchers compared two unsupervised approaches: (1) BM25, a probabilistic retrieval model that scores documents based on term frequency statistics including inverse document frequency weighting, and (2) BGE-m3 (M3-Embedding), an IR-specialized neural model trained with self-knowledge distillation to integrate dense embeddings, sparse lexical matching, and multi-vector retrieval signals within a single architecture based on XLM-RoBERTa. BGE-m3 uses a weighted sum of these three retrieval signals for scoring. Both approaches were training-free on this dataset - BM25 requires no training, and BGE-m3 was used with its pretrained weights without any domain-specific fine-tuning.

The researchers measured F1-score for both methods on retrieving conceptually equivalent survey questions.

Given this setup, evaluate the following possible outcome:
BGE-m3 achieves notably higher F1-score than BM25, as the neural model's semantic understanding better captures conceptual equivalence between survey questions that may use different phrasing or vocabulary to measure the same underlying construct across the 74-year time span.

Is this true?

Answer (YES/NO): NO